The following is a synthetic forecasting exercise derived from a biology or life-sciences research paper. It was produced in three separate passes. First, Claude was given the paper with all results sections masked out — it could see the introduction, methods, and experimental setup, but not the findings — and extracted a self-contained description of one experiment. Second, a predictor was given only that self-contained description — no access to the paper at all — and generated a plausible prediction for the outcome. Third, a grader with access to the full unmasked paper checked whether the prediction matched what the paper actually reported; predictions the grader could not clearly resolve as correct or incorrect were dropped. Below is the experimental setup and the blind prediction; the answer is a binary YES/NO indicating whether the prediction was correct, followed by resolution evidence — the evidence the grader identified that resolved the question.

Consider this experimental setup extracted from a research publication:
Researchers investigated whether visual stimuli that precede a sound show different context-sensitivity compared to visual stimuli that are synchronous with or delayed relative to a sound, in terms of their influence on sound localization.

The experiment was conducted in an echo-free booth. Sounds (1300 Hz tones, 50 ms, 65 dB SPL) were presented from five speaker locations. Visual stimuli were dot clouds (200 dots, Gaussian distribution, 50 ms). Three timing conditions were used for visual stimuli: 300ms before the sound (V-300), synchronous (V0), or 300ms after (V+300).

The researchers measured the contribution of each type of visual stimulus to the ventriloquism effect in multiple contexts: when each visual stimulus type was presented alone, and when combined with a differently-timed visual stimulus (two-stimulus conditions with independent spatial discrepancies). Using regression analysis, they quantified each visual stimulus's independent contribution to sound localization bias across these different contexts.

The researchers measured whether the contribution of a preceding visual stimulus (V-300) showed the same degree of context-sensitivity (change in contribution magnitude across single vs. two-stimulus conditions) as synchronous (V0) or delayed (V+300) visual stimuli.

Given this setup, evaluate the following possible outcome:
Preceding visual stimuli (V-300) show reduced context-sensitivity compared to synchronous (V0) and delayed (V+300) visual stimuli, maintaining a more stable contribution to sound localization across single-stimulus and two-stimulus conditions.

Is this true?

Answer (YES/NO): YES